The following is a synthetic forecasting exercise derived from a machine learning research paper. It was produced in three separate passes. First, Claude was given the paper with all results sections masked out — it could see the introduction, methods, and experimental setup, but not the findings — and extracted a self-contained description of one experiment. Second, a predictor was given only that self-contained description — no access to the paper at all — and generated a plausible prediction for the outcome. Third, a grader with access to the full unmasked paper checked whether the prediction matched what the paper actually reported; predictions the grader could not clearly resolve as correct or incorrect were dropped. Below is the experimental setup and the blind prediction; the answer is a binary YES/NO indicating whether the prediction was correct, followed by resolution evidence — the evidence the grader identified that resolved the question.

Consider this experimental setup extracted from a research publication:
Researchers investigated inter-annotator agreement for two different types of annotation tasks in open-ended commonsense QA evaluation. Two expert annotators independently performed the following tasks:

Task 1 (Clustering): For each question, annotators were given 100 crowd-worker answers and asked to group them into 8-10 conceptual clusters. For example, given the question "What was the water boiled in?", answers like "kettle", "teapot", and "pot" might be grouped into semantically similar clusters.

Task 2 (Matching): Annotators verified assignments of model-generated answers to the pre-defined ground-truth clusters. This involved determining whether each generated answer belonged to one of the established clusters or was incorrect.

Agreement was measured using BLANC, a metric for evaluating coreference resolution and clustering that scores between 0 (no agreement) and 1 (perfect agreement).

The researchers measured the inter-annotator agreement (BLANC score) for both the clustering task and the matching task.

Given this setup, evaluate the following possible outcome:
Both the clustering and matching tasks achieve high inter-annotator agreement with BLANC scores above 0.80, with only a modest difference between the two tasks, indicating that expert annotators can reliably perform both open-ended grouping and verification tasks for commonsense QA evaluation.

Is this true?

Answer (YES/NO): NO